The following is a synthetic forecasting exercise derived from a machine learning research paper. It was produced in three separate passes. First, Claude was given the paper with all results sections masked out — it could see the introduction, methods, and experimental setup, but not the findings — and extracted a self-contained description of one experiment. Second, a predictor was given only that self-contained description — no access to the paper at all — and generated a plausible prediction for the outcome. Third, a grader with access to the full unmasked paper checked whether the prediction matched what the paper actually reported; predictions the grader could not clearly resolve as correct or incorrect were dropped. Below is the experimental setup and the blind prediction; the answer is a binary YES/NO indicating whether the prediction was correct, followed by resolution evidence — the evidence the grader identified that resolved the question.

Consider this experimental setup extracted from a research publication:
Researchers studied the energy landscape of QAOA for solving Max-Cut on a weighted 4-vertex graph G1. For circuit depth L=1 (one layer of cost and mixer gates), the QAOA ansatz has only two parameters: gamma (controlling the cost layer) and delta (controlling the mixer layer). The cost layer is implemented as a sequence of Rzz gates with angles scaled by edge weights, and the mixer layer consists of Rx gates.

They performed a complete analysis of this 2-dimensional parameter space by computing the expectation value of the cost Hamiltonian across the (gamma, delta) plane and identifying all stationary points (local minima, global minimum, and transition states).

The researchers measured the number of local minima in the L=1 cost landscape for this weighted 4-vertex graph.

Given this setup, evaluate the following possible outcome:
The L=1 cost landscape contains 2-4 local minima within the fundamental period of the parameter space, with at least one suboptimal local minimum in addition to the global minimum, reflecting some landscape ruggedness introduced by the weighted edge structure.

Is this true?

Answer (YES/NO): YES